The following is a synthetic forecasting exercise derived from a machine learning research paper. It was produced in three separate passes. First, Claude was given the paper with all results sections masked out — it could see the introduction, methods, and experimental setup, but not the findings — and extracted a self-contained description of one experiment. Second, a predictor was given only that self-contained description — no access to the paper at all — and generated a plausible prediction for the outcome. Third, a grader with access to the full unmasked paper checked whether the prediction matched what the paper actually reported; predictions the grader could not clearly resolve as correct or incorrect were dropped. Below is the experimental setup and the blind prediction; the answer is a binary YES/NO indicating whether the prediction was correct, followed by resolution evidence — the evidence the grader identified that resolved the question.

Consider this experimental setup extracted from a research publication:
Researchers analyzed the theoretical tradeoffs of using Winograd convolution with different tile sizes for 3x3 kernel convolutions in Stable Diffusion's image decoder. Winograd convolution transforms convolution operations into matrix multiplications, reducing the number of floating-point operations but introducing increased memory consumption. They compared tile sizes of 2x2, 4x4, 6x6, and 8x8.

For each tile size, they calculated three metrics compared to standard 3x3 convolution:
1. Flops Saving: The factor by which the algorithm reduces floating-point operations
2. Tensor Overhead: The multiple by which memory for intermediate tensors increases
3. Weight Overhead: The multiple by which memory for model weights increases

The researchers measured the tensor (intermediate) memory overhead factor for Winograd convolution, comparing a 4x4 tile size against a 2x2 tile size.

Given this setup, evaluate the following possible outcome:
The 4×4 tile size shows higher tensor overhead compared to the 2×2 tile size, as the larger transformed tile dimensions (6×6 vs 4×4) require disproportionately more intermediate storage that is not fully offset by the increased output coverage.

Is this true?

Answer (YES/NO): NO